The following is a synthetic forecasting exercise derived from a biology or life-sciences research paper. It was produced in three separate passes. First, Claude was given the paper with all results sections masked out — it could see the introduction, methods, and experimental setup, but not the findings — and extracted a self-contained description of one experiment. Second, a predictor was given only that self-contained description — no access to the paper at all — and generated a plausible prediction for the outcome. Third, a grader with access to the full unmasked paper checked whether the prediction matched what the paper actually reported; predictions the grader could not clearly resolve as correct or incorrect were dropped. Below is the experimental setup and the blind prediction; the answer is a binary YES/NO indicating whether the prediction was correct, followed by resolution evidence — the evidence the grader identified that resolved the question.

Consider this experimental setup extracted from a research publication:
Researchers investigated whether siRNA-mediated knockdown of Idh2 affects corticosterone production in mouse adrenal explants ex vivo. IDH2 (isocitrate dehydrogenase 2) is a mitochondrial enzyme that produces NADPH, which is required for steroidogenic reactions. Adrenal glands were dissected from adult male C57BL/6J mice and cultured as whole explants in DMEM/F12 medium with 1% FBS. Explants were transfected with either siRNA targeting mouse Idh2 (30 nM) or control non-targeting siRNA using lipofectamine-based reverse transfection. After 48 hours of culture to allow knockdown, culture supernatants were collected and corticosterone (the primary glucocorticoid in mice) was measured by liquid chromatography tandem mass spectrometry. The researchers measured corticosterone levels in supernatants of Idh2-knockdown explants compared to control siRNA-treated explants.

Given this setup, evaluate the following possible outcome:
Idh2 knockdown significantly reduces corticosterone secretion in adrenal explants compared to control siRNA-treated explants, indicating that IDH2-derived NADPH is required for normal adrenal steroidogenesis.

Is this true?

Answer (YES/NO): NO